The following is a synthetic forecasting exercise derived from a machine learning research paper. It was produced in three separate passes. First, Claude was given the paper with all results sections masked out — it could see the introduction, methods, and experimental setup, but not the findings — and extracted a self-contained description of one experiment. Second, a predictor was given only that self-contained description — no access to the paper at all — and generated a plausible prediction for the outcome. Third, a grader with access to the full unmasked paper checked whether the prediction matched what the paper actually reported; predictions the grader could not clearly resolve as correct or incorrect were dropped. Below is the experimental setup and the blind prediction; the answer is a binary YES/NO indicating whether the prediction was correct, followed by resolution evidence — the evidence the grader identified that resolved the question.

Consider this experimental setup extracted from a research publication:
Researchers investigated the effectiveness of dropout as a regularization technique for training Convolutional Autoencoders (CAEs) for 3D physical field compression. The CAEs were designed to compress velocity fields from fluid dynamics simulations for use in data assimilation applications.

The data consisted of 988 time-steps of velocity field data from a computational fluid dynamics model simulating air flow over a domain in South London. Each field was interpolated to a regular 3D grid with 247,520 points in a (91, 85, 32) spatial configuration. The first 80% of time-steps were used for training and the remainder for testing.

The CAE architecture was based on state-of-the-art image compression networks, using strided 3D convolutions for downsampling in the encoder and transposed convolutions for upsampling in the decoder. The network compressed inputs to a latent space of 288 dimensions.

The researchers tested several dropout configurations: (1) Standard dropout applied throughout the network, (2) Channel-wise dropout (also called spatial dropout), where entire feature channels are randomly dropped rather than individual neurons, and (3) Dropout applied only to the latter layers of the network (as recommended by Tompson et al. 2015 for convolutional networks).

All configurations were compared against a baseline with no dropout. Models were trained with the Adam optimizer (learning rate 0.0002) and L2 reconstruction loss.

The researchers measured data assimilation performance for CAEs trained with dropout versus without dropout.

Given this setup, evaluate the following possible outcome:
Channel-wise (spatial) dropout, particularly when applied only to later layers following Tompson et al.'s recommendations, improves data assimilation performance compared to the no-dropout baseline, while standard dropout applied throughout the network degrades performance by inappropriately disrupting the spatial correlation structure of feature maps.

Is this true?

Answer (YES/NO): NO